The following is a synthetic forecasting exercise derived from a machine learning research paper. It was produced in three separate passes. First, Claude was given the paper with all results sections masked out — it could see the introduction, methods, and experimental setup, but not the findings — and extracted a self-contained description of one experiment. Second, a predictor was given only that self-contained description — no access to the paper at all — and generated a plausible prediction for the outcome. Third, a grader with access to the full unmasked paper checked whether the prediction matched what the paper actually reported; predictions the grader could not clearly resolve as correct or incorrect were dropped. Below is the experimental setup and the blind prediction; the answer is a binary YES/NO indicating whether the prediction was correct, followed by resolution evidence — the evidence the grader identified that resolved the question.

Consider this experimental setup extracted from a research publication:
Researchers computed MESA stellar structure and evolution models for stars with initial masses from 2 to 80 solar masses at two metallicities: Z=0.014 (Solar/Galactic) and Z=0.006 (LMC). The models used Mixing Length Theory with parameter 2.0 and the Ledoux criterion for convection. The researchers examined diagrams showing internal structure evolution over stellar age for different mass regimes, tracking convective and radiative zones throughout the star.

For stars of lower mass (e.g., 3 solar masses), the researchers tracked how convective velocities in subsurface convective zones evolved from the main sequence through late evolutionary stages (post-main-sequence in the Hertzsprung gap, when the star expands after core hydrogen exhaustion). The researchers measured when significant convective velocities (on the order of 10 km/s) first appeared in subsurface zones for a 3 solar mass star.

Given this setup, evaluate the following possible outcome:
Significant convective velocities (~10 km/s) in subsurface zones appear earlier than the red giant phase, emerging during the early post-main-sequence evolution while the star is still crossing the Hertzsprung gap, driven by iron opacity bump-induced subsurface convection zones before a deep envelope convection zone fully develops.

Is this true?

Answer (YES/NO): NO